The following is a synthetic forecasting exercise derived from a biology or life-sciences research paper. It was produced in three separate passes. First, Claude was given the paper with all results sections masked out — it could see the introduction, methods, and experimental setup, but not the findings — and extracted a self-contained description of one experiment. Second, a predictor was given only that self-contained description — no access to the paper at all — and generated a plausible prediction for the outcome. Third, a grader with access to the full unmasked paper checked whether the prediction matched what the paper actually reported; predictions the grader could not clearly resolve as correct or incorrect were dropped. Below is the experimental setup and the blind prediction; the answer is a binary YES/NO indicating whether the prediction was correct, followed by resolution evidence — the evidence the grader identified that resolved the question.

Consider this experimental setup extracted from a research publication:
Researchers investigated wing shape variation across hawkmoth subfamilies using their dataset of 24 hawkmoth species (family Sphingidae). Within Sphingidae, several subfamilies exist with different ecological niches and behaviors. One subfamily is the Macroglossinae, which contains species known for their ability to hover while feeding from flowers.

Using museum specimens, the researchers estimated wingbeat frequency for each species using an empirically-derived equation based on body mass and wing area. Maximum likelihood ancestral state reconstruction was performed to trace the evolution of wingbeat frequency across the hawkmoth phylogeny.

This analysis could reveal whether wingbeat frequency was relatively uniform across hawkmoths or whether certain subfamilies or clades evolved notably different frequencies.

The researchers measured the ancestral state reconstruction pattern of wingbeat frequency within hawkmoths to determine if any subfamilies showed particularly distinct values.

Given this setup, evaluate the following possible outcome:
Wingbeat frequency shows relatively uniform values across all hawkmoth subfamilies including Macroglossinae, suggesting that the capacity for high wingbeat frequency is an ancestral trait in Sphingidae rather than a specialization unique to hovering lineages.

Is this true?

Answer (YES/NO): NO